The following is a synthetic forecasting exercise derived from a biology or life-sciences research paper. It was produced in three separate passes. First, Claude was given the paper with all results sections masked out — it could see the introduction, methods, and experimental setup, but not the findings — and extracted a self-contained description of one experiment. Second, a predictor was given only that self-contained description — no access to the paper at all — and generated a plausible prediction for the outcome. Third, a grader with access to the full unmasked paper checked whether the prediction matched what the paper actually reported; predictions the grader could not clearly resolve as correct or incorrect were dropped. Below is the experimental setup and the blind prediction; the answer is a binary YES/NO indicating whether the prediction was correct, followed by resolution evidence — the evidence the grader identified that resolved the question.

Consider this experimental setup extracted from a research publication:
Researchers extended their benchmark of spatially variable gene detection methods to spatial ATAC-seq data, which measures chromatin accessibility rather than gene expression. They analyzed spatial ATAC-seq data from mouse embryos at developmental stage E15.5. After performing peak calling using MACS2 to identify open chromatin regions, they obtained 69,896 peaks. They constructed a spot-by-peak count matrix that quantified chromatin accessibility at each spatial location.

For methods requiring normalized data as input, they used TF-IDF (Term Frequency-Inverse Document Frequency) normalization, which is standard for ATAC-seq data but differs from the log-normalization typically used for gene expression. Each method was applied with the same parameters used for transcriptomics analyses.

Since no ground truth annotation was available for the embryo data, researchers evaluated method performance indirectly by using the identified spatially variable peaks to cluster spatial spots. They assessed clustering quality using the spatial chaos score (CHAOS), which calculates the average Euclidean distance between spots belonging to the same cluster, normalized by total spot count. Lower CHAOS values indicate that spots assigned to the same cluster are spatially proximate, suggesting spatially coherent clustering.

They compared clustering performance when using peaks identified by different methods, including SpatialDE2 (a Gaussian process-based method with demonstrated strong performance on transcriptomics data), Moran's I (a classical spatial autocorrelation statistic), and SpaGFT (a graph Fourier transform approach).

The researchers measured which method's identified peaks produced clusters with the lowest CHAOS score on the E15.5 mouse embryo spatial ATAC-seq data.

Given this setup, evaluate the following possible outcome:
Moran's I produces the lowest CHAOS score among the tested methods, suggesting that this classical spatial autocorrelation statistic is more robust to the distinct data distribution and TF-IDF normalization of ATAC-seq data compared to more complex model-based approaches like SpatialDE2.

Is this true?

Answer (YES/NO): NO